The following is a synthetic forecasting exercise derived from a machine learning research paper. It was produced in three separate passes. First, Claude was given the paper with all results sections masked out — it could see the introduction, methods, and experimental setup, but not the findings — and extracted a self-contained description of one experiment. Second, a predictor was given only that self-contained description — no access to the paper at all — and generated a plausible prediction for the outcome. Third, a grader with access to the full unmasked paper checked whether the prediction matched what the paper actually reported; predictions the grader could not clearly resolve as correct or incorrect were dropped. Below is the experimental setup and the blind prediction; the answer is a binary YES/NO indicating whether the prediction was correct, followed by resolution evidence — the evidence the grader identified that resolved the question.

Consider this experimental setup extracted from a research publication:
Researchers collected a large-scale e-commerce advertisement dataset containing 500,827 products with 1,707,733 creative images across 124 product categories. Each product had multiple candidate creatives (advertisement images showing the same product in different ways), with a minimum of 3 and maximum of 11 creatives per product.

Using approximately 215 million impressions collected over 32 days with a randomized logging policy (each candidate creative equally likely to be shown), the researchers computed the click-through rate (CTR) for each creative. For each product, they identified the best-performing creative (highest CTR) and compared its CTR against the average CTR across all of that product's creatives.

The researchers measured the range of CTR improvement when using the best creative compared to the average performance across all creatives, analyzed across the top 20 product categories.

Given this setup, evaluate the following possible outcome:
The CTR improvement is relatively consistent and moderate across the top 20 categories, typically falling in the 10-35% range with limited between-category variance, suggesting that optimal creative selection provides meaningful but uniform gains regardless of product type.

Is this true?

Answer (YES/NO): NO